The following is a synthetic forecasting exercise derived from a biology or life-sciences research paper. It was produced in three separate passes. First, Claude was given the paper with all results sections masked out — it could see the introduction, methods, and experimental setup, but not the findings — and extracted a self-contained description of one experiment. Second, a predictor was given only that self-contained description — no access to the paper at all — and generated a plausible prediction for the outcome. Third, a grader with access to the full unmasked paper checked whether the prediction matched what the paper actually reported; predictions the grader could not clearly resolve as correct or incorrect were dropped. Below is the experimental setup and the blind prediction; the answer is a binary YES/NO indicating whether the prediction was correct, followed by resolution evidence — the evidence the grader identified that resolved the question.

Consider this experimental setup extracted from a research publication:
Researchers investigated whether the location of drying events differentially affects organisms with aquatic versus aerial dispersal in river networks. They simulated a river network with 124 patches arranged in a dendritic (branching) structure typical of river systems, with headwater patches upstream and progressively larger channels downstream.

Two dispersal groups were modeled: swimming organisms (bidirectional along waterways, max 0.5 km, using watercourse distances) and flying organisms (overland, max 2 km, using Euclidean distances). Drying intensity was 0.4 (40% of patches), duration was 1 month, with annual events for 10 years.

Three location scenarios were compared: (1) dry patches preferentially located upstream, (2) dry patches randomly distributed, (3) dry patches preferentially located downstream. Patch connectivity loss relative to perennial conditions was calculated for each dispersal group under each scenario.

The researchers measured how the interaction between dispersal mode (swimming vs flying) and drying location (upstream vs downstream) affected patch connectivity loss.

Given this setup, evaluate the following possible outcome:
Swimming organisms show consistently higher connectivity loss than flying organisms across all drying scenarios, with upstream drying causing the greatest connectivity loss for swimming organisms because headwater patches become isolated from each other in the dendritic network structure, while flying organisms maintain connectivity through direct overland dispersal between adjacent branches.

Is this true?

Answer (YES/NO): NO